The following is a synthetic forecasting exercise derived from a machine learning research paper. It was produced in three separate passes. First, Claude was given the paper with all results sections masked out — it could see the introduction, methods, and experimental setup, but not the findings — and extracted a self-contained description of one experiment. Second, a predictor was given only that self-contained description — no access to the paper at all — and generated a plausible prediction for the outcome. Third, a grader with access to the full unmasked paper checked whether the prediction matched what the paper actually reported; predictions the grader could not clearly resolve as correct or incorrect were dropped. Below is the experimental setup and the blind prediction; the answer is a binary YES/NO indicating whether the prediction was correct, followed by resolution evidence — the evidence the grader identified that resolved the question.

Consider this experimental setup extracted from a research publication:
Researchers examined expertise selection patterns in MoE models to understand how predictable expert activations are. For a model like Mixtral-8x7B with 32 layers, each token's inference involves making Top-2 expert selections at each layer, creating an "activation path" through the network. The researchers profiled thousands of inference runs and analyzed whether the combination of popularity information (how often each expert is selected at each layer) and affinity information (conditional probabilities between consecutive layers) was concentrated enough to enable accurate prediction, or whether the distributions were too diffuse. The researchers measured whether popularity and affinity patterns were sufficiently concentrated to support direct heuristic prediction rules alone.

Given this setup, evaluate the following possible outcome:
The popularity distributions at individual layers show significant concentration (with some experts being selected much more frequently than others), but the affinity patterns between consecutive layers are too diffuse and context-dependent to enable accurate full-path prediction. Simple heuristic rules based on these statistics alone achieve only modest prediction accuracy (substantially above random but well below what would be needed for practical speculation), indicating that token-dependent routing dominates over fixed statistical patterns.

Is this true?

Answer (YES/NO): NO